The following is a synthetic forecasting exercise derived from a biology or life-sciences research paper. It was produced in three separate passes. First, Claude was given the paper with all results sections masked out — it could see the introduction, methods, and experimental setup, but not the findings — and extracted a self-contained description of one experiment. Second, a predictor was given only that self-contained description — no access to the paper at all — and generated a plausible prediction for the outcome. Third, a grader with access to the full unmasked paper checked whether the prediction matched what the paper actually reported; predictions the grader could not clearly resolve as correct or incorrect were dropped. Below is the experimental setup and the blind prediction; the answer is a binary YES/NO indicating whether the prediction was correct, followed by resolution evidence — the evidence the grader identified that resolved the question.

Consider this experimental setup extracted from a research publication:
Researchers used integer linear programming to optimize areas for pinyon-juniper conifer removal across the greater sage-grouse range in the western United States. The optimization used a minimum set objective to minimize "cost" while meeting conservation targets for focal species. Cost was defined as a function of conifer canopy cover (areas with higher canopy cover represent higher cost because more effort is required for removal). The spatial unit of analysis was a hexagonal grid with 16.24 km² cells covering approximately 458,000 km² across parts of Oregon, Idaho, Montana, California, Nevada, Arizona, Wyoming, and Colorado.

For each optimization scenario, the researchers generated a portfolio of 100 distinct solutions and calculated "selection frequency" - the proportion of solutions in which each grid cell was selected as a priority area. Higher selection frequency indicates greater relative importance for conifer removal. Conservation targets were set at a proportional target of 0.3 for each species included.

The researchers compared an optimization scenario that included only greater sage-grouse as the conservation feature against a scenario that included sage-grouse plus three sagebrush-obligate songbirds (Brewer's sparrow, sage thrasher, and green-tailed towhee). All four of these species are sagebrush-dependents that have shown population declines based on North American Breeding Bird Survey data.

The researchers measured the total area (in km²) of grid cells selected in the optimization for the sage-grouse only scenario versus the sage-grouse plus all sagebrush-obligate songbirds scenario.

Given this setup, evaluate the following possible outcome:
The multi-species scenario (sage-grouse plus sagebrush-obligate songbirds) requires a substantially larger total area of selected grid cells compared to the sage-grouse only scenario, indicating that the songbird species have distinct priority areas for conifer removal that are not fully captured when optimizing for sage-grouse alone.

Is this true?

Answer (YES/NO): YES